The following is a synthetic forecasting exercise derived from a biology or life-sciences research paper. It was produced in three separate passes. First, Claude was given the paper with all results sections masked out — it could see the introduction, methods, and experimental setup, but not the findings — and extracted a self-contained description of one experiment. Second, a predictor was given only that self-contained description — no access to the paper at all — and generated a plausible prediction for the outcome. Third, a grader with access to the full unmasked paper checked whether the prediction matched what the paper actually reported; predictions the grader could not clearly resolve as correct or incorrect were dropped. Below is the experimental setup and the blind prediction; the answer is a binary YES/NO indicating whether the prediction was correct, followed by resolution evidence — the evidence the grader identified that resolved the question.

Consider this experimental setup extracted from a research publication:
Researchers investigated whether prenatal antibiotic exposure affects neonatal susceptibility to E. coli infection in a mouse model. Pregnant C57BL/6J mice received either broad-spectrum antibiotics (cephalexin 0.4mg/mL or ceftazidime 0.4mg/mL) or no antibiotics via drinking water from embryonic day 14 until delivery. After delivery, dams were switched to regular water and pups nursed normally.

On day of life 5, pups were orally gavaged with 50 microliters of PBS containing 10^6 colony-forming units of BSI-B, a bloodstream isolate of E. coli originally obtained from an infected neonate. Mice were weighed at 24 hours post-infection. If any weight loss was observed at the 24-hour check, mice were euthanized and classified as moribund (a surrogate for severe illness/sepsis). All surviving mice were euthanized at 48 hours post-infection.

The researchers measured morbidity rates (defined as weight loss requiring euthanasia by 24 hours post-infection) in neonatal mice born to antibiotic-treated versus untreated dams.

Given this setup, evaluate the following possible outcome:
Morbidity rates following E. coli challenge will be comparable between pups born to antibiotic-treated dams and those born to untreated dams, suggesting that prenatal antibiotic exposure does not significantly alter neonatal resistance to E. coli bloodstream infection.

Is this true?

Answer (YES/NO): NO